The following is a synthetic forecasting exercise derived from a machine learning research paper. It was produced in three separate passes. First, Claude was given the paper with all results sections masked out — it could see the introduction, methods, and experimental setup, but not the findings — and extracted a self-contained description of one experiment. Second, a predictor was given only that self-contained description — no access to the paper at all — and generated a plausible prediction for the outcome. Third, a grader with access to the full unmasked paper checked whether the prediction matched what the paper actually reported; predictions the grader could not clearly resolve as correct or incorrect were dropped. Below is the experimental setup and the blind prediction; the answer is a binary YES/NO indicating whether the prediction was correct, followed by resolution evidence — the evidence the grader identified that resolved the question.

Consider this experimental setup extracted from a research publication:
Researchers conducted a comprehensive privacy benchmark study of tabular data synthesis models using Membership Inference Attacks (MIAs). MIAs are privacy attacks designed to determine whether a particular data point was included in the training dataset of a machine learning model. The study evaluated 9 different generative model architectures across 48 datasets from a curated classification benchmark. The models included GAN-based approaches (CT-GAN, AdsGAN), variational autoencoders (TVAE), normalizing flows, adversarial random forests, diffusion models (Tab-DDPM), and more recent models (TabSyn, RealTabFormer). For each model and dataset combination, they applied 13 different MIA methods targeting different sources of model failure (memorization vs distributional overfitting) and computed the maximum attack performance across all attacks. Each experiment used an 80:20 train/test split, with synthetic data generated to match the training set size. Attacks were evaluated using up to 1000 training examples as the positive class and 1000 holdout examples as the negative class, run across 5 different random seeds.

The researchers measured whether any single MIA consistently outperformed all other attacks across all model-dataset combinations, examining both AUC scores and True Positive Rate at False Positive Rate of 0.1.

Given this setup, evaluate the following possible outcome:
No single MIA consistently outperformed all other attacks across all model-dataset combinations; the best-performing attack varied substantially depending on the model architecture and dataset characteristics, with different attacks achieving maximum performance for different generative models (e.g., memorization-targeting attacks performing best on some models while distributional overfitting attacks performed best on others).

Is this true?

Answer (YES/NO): YES